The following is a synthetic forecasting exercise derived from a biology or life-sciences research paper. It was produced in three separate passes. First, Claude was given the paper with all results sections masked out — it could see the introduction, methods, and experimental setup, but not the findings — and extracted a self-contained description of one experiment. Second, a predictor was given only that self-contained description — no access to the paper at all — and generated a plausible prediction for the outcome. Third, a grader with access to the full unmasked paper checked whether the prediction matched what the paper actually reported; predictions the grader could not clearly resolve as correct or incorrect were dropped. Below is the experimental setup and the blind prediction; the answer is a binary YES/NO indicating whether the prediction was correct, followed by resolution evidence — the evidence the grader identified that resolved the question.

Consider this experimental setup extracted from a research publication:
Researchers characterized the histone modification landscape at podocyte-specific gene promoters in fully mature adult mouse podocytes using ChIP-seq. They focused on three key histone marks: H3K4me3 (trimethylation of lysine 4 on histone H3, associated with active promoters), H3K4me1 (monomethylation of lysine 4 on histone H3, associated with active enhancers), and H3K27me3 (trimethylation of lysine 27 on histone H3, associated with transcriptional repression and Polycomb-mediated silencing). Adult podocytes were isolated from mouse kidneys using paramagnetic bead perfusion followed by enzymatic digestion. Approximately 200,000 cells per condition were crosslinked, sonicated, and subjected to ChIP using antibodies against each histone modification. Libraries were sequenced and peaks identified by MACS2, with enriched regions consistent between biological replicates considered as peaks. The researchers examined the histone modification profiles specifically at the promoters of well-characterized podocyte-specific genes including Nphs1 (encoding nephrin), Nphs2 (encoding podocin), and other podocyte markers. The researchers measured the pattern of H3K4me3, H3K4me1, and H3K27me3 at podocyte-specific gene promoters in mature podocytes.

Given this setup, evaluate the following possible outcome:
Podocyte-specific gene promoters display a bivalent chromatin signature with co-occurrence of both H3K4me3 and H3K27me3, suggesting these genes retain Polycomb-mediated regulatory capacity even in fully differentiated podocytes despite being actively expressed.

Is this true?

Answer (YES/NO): NO